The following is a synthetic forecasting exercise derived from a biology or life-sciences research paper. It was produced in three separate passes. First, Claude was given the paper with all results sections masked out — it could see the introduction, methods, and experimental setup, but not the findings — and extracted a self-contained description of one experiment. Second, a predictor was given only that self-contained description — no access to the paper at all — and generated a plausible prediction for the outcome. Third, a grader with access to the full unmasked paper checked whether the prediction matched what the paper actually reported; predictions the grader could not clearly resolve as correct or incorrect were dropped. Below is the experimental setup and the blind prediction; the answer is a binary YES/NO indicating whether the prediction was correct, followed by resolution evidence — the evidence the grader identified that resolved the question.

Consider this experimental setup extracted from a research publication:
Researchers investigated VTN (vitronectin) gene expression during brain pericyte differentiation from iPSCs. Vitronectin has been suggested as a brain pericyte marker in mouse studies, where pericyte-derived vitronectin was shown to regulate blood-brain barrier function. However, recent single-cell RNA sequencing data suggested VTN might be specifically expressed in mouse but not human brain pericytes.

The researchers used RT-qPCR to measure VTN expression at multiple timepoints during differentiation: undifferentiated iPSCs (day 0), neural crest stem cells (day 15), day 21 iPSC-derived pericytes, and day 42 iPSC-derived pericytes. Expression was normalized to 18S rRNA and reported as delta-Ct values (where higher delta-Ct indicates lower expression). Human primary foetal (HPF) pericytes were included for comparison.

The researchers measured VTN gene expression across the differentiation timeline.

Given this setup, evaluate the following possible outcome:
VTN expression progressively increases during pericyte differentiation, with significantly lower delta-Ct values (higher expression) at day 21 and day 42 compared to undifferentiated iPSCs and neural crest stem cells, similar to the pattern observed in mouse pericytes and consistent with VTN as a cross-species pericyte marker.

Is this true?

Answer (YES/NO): NO